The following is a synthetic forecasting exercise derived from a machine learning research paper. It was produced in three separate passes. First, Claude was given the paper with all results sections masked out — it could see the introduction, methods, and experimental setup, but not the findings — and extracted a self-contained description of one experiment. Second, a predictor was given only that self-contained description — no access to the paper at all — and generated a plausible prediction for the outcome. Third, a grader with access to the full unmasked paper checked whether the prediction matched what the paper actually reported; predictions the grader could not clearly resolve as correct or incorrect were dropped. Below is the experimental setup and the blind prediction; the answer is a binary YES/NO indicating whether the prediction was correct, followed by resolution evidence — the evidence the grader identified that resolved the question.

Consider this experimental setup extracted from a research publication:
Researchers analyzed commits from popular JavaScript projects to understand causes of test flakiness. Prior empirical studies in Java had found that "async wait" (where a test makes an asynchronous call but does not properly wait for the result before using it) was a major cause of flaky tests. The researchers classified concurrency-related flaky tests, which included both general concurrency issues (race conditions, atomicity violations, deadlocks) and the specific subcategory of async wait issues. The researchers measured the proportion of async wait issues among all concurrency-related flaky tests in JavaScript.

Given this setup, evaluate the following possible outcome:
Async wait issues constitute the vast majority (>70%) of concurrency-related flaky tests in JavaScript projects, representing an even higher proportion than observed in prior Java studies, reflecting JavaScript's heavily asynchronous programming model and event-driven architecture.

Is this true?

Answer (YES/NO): NO